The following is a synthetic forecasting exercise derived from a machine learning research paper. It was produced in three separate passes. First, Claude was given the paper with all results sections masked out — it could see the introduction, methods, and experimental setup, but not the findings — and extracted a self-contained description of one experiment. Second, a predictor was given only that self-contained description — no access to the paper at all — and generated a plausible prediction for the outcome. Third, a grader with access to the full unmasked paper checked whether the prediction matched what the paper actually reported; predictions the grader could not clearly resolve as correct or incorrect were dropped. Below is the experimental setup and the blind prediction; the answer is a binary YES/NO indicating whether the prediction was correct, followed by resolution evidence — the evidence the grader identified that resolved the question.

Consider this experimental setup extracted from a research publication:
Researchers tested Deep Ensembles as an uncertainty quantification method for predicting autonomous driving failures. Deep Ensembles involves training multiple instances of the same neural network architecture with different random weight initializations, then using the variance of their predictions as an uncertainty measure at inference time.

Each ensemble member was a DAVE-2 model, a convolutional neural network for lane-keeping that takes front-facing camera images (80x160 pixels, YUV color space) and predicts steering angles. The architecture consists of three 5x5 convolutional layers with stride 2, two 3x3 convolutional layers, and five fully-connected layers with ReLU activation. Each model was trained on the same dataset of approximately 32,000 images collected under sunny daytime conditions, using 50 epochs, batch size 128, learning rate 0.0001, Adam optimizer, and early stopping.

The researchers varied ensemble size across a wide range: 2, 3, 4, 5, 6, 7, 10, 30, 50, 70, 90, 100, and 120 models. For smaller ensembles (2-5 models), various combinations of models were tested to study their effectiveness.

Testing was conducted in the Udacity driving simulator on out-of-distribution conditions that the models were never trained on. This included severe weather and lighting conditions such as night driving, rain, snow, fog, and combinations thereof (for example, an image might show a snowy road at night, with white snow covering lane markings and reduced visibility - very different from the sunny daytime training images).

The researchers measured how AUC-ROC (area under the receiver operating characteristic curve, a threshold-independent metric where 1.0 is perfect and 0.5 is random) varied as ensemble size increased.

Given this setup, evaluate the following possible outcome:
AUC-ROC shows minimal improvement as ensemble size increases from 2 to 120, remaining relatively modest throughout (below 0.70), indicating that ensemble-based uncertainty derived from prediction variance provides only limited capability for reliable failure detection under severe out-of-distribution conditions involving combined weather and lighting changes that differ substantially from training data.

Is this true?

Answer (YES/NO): NO